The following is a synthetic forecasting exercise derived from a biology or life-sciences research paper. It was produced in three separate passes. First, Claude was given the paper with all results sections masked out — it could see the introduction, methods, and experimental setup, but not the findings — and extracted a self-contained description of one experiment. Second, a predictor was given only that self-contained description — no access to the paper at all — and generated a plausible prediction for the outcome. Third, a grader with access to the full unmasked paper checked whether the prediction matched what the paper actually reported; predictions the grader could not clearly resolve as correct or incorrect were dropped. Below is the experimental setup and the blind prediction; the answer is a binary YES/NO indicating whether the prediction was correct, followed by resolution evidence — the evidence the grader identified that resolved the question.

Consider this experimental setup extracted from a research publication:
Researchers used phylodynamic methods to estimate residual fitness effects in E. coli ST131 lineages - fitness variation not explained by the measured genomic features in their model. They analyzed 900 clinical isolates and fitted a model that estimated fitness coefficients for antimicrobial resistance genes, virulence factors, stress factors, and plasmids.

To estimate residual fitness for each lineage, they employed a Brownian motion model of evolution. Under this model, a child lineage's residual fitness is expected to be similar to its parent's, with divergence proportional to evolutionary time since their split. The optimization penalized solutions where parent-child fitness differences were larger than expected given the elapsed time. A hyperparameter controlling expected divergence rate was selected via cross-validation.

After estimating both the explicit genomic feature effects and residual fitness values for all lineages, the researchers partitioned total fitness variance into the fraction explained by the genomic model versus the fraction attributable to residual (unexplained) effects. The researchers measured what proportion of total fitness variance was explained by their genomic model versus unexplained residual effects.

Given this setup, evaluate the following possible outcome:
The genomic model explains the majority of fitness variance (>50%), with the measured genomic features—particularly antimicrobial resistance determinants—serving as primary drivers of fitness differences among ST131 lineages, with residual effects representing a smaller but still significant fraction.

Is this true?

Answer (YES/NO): NO